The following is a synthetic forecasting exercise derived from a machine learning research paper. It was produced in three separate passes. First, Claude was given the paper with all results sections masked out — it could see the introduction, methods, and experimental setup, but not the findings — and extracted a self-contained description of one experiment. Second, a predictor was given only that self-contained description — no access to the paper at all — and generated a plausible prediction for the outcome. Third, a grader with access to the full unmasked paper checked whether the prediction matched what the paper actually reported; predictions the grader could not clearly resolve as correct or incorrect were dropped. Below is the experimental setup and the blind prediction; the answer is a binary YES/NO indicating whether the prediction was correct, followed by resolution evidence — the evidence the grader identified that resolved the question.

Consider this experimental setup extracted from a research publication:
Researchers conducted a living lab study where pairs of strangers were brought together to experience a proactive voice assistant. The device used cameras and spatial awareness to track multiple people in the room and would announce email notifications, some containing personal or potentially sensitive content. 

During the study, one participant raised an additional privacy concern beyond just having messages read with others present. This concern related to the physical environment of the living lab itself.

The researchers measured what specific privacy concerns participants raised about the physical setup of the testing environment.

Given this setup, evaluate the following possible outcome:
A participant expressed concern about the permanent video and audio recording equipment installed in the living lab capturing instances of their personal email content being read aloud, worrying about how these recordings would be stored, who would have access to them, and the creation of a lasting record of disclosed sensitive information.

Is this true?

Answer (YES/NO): NO